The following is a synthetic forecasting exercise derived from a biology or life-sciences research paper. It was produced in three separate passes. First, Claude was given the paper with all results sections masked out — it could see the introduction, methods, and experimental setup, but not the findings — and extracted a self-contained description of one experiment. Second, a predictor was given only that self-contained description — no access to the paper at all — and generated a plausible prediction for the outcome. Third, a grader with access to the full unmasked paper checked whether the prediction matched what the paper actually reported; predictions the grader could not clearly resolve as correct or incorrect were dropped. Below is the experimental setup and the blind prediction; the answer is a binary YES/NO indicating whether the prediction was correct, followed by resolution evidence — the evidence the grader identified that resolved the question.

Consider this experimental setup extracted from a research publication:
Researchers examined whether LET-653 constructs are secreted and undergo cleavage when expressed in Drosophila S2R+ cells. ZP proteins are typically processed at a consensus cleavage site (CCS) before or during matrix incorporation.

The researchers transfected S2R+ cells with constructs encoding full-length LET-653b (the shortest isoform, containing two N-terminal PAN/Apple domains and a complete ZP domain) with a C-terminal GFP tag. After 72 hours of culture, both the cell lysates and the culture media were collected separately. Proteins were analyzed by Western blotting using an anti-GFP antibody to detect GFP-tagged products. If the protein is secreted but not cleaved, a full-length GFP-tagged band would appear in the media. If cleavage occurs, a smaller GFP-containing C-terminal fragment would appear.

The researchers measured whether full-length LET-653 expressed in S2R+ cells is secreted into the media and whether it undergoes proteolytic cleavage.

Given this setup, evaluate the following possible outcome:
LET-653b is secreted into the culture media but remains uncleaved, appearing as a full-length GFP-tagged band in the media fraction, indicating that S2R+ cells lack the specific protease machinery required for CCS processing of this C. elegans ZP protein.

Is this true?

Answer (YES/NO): NO